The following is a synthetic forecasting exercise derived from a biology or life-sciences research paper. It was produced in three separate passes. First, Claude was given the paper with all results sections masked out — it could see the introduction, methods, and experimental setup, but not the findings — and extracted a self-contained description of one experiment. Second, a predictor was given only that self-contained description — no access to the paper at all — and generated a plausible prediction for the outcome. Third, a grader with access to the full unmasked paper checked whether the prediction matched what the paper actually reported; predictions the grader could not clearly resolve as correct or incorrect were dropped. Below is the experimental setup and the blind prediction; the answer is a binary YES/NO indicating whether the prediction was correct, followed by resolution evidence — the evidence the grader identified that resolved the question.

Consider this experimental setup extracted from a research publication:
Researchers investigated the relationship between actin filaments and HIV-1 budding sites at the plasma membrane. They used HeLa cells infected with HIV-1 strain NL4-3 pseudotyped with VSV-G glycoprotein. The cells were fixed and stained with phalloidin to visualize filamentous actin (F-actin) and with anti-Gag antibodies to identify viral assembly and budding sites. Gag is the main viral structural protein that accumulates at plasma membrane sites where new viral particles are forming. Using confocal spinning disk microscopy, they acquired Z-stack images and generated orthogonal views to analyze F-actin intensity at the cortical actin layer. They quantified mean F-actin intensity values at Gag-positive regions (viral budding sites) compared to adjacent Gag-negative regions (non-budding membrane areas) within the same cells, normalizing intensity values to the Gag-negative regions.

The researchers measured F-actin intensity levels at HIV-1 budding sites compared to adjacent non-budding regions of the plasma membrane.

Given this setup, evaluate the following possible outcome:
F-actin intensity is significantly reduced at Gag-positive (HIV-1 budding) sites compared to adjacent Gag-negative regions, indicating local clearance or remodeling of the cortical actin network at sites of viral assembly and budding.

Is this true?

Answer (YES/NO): YES